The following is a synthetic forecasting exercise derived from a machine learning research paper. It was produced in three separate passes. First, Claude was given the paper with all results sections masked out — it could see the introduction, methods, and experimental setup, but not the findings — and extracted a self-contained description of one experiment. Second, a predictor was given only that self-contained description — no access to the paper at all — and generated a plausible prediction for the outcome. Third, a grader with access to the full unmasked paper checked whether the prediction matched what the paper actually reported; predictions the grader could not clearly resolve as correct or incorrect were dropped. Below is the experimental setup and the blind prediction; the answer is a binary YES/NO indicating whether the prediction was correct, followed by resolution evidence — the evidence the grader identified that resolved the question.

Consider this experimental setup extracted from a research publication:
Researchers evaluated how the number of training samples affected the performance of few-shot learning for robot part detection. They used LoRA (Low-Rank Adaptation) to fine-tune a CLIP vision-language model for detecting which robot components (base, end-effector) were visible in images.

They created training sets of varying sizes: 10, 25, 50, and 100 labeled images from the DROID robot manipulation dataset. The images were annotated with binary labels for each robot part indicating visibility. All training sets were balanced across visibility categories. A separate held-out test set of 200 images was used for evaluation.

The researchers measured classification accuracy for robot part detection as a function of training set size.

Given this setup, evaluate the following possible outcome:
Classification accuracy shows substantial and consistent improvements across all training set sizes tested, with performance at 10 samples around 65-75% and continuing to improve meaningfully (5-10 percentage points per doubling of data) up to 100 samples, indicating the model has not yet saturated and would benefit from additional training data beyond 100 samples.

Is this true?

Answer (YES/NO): NO